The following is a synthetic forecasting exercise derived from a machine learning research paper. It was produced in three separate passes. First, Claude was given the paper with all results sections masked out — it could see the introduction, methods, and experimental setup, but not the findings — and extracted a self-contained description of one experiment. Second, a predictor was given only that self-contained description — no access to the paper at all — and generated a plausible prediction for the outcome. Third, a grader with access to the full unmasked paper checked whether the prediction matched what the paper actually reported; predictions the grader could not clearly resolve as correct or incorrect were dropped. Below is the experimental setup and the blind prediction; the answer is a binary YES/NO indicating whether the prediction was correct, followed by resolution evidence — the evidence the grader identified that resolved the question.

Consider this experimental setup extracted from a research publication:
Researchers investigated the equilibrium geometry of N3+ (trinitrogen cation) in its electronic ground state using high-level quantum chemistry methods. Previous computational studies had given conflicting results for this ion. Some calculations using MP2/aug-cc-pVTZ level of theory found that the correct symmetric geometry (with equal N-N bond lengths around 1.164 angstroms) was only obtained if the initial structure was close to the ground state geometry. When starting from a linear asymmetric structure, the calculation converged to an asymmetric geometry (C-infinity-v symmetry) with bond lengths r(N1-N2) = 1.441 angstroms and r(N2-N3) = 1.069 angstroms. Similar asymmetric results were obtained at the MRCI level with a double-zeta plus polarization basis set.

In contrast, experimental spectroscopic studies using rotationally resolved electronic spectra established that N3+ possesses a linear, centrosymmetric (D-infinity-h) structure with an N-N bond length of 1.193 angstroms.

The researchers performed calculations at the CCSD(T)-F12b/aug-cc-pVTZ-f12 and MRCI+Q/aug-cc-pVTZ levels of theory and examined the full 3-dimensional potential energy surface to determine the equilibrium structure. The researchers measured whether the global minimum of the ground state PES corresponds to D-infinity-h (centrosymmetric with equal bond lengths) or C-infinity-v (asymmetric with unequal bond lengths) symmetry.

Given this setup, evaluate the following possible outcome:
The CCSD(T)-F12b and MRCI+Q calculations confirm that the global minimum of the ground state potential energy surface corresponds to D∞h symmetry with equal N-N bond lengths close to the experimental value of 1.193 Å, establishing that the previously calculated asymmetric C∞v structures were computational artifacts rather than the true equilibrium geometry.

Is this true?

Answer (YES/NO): YES